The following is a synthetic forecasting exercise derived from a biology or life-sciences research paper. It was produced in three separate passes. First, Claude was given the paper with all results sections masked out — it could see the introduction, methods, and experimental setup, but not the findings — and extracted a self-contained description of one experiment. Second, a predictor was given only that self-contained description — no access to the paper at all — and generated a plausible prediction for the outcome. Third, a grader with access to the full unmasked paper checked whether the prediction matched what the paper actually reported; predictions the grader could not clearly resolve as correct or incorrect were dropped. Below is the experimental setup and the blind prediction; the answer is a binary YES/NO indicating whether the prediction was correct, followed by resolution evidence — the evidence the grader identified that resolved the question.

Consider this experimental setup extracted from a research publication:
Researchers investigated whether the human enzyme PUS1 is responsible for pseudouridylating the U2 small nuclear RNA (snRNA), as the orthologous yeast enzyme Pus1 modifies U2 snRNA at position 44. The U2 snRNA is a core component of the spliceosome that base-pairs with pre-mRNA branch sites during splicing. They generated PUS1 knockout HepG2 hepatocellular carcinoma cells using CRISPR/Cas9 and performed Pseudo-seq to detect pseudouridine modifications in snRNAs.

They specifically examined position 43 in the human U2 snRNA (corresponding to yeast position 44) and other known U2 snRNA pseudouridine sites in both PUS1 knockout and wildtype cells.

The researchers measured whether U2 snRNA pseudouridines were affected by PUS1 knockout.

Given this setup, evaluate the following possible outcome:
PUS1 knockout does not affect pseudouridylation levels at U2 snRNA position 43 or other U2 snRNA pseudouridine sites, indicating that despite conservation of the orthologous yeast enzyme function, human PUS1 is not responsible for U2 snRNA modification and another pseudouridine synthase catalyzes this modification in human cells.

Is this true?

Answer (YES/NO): YES